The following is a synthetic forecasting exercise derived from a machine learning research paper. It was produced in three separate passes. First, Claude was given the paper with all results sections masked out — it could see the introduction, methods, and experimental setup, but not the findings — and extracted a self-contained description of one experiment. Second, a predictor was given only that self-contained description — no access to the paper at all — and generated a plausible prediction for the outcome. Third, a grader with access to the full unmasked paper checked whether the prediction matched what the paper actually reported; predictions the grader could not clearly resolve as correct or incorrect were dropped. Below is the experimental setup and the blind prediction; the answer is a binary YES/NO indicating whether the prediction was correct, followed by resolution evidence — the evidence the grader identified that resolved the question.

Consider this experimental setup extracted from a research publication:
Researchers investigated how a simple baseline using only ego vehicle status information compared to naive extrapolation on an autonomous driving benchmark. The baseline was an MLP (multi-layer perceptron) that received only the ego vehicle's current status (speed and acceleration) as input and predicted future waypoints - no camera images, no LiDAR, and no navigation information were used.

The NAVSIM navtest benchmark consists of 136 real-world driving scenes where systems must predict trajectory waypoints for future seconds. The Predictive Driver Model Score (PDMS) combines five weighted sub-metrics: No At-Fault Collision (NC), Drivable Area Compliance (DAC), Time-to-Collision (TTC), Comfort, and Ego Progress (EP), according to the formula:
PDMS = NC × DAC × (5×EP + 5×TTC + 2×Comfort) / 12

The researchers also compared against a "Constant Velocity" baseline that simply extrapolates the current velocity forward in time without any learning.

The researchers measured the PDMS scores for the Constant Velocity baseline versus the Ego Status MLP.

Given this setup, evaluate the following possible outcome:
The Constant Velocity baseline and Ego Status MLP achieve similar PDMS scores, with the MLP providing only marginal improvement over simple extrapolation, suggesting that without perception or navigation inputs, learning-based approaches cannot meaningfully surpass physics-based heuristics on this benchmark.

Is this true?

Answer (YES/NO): NO